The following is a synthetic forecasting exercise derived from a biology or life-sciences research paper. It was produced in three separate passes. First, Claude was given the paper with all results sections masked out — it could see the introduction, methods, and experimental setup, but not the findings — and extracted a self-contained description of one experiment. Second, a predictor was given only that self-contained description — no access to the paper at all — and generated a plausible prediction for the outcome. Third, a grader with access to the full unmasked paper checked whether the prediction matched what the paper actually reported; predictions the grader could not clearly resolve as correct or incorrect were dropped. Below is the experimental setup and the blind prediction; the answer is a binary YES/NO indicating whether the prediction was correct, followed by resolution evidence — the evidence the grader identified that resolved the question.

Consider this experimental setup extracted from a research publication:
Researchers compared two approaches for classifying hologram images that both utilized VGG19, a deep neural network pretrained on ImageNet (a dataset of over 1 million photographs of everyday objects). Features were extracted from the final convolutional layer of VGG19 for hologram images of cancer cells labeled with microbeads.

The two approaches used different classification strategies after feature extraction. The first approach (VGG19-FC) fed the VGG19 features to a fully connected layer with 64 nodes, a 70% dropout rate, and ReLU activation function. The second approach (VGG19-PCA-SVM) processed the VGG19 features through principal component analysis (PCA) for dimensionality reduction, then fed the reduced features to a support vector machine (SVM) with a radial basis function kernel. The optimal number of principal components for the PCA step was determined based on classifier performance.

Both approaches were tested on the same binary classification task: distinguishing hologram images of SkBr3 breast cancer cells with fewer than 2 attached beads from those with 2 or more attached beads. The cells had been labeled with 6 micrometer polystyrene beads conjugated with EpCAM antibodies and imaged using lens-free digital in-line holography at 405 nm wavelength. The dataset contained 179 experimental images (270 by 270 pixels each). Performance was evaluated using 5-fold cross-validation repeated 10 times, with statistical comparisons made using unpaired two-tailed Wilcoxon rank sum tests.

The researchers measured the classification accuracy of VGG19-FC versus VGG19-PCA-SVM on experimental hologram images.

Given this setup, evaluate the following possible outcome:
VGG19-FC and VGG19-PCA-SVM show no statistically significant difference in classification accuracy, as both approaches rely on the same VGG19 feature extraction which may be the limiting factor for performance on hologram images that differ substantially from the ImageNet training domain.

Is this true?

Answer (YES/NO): YES